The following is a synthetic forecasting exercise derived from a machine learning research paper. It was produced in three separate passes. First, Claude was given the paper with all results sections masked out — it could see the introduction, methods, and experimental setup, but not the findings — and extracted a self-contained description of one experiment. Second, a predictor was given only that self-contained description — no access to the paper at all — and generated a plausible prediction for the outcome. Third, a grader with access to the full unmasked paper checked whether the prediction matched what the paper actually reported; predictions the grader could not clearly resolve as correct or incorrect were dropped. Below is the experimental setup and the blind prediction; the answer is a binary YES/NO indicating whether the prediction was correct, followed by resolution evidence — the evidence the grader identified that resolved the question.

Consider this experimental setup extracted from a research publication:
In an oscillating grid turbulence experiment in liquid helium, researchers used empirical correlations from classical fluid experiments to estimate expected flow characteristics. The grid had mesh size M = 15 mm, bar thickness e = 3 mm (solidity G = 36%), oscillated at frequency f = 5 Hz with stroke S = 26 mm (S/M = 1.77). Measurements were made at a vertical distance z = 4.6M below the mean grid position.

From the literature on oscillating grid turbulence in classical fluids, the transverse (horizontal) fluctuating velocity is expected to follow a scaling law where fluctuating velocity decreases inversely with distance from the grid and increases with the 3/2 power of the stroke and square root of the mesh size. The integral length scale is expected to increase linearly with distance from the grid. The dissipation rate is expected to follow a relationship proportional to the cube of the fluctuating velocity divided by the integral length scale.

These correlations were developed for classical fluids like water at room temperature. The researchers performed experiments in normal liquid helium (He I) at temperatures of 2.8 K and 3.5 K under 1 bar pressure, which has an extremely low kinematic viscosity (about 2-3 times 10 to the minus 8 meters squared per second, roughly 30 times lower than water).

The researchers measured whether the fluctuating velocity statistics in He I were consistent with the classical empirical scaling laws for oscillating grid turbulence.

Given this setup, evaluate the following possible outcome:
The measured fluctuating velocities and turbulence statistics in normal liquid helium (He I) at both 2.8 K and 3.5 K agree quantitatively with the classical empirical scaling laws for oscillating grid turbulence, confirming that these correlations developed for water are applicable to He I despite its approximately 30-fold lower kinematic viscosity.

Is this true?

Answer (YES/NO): YES